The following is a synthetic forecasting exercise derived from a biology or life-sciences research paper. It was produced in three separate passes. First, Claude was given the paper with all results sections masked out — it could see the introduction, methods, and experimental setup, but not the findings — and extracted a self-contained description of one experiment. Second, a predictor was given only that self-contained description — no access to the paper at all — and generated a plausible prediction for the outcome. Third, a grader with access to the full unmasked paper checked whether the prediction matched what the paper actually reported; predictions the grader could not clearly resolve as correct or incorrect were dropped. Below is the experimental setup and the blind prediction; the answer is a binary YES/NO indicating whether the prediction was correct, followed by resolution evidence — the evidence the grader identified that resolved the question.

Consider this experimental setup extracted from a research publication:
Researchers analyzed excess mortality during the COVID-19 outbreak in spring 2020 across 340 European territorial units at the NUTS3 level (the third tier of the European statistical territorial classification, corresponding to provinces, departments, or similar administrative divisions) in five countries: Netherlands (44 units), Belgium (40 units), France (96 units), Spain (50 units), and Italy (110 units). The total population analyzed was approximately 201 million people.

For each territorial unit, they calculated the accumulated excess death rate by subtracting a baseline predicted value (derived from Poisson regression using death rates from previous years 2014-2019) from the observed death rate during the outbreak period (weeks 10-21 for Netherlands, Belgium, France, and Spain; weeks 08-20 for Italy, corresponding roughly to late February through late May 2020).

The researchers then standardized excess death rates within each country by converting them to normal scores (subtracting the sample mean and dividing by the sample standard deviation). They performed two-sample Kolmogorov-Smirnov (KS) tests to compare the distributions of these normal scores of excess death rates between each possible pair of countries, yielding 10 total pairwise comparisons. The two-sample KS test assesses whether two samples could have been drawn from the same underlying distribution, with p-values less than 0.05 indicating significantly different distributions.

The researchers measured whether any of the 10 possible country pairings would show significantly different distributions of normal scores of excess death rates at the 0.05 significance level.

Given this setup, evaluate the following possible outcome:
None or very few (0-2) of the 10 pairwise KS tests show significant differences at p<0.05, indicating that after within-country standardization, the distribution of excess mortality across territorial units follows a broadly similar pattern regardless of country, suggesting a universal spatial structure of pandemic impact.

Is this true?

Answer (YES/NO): YES